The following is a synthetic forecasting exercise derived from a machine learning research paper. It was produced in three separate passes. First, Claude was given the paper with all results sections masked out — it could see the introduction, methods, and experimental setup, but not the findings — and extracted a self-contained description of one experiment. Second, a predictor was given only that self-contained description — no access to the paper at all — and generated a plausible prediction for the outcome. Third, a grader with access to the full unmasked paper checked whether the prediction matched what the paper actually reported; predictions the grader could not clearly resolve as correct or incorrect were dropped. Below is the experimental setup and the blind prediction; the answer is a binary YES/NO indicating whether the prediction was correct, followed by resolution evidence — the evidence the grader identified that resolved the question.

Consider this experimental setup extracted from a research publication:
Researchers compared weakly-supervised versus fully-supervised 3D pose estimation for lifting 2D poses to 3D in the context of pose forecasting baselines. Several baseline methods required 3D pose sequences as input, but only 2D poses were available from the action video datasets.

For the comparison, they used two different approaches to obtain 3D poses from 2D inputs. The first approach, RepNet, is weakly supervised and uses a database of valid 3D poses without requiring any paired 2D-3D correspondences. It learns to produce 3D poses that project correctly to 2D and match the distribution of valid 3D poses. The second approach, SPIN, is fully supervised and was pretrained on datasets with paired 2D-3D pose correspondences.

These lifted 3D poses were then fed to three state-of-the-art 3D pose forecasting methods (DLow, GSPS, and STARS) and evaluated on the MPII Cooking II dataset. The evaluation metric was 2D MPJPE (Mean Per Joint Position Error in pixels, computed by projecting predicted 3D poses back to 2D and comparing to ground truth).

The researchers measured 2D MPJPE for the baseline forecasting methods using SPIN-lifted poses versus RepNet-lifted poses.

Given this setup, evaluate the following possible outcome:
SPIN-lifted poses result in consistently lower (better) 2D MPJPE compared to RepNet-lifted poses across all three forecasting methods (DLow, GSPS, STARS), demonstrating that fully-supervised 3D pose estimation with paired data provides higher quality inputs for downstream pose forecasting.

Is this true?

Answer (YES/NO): NO